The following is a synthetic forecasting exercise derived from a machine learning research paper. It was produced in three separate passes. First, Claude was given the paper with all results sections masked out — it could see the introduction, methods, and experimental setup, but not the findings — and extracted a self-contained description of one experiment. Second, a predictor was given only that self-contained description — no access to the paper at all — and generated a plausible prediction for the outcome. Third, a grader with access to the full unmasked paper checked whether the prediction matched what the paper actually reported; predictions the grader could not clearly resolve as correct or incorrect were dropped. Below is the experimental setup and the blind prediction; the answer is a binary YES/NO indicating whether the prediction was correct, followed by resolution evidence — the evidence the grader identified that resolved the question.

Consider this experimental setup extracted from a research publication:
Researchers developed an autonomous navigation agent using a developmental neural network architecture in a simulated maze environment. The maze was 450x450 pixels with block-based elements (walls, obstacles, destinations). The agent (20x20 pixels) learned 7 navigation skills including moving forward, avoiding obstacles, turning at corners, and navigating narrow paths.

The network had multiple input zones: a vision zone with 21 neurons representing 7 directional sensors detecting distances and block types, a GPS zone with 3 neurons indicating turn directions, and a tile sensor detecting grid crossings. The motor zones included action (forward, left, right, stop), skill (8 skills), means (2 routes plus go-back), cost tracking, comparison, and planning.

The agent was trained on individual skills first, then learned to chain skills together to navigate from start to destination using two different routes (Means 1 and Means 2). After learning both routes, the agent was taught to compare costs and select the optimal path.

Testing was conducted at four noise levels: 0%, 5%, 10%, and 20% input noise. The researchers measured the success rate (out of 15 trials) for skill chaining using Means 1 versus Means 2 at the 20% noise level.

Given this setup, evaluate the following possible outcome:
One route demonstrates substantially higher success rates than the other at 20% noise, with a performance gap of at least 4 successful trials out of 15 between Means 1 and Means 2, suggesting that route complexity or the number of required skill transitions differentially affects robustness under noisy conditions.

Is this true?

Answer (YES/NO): YES